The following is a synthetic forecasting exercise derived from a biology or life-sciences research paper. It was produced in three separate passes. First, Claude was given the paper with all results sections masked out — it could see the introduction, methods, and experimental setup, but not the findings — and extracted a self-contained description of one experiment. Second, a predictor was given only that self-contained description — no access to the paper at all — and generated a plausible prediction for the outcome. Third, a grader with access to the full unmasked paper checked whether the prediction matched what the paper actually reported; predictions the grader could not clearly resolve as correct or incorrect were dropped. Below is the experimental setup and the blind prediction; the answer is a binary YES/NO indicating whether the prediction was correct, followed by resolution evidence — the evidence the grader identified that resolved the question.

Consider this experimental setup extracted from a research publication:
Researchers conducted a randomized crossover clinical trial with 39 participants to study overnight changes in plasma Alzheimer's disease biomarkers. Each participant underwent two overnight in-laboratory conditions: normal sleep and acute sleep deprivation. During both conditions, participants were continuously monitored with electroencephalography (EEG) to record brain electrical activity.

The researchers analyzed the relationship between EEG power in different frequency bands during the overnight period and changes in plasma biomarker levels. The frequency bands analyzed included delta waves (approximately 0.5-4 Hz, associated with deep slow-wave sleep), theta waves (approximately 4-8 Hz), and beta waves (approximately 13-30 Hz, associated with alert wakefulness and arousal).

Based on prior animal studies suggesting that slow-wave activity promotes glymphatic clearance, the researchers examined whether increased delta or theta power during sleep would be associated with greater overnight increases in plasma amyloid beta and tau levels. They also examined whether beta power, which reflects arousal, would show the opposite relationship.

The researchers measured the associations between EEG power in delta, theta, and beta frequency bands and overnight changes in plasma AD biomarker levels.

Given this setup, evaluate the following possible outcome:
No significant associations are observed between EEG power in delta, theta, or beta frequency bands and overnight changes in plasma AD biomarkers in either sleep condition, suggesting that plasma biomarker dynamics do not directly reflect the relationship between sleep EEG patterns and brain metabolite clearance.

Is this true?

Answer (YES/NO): NO